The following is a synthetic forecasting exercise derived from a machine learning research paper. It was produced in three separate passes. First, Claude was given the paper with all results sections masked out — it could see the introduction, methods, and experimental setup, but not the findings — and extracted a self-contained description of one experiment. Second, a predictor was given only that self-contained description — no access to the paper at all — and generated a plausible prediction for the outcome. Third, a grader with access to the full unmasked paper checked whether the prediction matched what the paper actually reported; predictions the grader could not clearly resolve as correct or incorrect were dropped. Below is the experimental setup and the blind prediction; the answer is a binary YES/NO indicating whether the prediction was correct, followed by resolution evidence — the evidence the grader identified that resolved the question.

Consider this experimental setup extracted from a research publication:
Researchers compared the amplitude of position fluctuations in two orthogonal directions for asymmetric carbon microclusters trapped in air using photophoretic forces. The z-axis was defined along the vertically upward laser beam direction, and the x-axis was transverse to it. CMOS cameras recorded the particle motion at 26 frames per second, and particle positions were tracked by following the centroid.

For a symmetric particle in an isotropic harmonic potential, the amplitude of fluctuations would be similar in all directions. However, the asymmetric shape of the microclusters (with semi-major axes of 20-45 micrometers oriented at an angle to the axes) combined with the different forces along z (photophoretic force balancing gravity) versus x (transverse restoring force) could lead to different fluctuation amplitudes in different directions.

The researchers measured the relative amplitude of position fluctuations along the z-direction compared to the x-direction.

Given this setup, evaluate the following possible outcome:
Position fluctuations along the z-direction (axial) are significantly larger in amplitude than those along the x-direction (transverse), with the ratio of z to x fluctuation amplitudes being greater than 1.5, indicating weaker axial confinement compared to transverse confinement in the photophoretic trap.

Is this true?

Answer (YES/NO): YES